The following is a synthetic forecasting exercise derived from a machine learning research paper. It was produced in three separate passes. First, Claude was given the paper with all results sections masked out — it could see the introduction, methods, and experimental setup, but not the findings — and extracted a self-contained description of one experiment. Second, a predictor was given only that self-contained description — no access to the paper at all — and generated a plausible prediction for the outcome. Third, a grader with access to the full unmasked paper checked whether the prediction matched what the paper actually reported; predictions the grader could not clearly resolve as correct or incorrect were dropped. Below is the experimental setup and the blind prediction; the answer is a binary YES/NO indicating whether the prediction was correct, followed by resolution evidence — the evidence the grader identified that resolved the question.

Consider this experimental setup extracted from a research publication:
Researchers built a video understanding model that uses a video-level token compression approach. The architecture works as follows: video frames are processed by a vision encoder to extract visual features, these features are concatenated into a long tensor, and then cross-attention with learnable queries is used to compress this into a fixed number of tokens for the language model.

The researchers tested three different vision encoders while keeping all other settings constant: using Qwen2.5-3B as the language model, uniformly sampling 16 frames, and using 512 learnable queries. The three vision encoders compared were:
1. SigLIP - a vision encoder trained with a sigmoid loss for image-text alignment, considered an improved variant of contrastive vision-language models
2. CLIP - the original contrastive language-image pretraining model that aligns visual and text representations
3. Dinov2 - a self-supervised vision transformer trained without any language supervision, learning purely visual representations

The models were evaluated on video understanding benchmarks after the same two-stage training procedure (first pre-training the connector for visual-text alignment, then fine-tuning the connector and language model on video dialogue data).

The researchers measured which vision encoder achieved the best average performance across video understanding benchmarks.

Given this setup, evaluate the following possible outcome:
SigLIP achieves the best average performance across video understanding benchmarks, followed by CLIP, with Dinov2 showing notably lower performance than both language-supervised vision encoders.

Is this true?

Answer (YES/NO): NO